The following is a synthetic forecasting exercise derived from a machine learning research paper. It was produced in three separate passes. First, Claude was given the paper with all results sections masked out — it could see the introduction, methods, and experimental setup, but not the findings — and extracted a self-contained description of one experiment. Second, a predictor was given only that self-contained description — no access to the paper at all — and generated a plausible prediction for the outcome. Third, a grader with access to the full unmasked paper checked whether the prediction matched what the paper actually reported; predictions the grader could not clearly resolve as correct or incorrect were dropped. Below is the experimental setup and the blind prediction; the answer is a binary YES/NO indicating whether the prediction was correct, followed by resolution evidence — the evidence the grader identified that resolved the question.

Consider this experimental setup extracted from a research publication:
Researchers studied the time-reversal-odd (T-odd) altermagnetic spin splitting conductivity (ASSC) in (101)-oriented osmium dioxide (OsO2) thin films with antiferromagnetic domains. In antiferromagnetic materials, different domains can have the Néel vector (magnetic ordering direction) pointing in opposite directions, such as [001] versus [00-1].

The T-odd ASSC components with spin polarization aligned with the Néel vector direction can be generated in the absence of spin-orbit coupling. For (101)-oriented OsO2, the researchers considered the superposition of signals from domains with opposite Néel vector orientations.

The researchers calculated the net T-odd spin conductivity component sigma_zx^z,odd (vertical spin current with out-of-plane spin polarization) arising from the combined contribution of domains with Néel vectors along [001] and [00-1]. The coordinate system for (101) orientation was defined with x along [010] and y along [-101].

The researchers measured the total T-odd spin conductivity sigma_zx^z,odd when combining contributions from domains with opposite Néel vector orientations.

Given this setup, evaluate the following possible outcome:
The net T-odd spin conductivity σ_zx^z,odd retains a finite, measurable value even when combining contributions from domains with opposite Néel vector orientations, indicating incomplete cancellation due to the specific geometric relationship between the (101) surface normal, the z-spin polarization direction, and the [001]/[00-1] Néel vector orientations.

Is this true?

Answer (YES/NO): NO